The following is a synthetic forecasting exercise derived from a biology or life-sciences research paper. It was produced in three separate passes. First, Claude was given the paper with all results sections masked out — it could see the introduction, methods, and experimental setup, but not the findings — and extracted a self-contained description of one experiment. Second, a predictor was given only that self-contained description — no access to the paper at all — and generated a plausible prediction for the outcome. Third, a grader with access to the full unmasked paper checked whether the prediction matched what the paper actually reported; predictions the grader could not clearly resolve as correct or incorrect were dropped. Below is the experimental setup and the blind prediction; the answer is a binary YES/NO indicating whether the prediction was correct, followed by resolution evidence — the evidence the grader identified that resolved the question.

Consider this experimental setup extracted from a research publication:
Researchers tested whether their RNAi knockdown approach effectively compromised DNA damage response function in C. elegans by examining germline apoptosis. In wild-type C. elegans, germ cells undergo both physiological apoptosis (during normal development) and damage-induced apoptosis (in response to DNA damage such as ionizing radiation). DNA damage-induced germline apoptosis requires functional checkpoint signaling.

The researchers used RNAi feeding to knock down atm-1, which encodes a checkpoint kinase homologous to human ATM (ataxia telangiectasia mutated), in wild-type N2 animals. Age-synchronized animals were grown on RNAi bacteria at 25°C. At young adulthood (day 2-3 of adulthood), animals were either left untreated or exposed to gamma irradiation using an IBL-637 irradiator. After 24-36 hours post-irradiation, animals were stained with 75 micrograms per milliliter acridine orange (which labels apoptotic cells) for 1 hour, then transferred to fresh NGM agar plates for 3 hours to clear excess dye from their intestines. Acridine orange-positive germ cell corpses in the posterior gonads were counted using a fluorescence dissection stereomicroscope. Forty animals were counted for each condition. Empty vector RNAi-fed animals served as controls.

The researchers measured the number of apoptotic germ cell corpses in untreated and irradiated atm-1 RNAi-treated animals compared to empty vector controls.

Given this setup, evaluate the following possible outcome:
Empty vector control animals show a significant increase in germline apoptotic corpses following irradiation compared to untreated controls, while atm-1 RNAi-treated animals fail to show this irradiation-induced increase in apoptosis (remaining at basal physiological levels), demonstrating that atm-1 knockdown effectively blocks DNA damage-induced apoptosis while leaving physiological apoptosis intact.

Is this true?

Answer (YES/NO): YES